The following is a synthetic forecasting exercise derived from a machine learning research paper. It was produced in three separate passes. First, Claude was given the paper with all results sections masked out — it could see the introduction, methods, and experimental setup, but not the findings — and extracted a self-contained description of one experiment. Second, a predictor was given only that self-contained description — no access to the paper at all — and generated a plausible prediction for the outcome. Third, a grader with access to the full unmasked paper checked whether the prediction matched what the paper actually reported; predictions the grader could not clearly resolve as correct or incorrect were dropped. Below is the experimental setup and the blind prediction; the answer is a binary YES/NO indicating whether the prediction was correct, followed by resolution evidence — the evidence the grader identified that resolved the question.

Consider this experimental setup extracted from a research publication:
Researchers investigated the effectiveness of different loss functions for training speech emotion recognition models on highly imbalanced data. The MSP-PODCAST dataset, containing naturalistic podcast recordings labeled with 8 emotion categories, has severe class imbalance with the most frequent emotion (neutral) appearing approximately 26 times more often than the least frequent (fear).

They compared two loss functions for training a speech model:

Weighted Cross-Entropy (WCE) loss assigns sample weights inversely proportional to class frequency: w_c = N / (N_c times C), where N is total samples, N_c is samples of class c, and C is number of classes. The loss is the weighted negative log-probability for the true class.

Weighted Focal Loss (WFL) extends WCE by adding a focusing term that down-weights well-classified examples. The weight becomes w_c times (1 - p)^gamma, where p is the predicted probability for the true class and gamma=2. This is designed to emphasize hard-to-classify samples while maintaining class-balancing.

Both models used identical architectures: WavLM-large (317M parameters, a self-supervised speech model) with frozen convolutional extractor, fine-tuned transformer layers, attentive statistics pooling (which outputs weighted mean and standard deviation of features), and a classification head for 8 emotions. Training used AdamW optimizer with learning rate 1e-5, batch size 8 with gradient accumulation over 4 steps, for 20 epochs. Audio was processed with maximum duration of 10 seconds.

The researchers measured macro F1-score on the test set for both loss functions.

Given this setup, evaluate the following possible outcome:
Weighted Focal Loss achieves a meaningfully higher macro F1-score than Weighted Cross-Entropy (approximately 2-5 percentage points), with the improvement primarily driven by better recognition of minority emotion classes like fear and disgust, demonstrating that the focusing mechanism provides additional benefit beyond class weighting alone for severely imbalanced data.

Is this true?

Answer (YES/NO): NO